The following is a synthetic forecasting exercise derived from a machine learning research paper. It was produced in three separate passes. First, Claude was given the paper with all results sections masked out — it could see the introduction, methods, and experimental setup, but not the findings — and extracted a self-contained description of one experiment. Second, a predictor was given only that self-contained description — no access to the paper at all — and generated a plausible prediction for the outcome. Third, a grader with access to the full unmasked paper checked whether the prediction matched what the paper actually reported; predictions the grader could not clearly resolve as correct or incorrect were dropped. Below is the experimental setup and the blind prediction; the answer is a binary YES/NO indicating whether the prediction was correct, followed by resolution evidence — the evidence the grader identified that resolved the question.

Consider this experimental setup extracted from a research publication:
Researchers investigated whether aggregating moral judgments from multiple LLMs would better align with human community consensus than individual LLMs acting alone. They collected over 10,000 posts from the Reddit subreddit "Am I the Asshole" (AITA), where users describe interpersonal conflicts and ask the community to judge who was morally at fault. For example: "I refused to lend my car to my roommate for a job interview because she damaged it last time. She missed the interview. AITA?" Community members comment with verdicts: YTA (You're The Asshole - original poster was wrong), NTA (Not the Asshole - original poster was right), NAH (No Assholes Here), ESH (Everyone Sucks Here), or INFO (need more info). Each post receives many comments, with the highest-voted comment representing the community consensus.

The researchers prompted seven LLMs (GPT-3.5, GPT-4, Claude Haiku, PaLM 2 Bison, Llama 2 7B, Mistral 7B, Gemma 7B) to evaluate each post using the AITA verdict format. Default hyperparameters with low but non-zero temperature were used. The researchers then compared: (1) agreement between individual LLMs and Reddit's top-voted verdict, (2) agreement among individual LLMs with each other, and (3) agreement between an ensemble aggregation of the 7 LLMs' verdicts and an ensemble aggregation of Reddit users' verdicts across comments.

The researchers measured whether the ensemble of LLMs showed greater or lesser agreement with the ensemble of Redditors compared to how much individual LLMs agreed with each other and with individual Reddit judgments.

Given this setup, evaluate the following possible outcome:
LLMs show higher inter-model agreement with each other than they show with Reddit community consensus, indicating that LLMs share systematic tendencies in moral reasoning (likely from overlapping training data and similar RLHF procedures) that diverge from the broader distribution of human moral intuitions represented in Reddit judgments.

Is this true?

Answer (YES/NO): NO